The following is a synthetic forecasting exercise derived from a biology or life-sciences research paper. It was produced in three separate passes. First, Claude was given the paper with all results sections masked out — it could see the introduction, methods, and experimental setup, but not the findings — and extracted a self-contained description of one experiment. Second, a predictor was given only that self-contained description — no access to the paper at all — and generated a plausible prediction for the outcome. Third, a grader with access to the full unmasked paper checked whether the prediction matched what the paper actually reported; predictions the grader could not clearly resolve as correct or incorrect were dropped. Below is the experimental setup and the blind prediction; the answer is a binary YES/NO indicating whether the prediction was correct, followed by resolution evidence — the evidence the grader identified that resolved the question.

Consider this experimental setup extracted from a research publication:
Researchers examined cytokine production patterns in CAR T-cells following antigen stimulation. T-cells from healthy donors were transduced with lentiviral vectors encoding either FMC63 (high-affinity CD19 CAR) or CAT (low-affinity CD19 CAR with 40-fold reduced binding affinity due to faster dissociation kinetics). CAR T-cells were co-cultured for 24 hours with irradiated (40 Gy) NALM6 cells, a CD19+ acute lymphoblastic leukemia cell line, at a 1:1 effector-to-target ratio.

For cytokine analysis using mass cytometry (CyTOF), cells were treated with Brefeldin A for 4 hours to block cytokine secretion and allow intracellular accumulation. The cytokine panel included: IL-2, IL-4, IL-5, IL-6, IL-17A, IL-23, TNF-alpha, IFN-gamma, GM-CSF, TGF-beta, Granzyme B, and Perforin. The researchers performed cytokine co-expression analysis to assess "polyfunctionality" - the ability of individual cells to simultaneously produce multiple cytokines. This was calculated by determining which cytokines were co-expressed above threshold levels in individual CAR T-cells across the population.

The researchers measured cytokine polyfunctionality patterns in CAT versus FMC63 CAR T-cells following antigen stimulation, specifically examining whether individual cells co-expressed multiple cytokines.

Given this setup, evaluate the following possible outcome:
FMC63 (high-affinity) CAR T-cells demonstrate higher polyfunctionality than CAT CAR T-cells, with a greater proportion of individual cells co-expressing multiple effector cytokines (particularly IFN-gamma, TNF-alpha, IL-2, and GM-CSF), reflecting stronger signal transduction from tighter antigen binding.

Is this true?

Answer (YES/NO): NO